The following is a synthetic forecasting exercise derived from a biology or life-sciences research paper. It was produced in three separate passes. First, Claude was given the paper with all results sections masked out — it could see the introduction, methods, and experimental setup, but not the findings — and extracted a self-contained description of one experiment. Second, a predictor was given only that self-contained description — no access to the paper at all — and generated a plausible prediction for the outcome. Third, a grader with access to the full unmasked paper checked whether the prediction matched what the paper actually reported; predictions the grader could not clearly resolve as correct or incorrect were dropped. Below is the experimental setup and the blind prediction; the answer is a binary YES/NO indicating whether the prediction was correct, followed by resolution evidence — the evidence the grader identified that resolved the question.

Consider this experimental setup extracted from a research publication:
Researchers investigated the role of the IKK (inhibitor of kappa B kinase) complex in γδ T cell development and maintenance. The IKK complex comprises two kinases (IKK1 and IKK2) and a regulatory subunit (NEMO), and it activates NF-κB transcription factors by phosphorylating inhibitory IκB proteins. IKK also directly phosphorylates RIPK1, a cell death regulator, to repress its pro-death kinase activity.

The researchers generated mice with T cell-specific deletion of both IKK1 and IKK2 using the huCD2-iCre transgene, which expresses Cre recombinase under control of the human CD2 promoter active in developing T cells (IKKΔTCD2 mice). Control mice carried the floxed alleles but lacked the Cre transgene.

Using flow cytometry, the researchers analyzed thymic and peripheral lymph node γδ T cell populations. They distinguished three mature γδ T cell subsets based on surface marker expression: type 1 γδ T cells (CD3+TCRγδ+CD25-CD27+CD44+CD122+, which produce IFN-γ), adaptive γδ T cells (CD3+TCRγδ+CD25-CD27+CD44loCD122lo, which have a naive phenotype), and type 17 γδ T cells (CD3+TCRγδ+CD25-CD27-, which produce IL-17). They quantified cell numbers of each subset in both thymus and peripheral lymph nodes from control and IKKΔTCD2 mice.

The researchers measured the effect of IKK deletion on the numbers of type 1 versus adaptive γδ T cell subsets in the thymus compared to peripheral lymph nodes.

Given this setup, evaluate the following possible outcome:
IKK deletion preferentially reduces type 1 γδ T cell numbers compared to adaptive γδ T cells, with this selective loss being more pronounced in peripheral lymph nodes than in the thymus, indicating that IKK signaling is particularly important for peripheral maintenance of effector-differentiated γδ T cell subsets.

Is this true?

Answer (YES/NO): NO